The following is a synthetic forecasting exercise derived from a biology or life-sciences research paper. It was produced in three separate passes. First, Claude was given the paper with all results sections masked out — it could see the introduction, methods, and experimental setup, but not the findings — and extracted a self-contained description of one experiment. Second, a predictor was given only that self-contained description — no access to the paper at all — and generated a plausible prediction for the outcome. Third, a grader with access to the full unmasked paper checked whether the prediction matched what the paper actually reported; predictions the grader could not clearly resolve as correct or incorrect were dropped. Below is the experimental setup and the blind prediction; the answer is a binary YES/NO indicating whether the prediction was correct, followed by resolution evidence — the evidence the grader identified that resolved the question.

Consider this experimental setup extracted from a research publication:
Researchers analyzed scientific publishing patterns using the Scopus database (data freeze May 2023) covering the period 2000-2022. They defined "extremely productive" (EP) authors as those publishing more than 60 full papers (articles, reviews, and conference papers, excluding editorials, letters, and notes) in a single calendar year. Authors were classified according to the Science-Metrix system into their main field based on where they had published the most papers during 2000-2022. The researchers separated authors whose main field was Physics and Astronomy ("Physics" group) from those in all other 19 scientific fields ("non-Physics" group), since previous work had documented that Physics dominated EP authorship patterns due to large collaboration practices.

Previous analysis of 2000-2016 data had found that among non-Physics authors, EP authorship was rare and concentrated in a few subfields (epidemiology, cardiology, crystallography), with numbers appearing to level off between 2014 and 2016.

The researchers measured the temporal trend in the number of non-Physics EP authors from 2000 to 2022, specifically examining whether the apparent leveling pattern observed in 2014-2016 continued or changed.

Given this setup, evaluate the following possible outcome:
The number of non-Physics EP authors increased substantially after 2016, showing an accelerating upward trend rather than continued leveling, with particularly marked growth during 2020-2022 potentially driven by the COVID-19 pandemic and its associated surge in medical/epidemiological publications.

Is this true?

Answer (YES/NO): NO